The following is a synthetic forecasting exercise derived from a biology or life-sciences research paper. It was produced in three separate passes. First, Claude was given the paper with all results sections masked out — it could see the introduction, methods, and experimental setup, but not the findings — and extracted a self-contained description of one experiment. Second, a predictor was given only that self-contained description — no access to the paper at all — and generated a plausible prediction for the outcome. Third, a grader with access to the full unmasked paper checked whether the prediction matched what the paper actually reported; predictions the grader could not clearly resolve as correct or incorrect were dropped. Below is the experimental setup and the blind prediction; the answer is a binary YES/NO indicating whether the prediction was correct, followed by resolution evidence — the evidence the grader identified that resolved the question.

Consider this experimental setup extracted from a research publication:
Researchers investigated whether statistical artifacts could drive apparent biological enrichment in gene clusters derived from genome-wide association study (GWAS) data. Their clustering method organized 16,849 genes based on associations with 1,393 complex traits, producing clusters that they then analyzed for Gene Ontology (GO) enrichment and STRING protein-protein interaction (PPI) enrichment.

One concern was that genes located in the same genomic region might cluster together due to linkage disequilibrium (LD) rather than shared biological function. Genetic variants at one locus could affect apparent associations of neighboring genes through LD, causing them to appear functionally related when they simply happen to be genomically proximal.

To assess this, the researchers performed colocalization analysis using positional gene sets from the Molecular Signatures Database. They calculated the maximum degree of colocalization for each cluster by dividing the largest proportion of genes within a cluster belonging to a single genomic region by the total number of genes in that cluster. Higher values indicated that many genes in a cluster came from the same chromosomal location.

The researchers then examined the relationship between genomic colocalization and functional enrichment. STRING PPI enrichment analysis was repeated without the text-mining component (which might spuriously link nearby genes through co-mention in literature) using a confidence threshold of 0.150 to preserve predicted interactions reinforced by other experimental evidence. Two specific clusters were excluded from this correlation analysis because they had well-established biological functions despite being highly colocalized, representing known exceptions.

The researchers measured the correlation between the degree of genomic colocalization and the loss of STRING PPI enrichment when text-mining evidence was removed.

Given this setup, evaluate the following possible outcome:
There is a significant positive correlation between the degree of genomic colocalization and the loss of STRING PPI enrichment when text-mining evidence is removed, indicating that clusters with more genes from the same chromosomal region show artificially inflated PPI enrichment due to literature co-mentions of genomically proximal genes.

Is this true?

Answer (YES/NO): YES